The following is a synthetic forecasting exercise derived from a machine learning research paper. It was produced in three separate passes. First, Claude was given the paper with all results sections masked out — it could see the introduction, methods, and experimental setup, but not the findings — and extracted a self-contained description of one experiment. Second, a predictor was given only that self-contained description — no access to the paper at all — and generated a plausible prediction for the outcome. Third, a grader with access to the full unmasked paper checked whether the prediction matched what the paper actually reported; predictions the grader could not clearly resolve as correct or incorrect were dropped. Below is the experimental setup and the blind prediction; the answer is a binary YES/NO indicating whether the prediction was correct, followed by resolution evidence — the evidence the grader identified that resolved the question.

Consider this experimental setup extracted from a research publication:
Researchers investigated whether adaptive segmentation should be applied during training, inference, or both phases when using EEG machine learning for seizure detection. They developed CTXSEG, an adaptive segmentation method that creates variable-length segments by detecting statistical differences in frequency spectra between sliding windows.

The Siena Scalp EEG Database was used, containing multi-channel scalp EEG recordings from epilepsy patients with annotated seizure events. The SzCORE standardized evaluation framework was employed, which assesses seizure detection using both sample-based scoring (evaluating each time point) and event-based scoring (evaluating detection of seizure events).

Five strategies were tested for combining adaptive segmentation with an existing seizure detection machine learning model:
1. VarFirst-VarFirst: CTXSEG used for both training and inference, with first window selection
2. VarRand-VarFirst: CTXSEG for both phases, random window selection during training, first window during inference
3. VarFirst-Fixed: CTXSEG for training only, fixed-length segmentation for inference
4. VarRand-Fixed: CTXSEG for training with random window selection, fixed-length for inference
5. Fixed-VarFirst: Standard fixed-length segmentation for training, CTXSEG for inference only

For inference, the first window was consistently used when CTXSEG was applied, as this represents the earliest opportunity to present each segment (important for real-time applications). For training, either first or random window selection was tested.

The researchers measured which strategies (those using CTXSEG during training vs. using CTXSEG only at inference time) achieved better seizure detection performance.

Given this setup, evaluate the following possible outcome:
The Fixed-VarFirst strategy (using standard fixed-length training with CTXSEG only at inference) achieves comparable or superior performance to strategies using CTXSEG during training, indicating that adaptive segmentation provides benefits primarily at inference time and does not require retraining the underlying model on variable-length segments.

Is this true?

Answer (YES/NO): YES